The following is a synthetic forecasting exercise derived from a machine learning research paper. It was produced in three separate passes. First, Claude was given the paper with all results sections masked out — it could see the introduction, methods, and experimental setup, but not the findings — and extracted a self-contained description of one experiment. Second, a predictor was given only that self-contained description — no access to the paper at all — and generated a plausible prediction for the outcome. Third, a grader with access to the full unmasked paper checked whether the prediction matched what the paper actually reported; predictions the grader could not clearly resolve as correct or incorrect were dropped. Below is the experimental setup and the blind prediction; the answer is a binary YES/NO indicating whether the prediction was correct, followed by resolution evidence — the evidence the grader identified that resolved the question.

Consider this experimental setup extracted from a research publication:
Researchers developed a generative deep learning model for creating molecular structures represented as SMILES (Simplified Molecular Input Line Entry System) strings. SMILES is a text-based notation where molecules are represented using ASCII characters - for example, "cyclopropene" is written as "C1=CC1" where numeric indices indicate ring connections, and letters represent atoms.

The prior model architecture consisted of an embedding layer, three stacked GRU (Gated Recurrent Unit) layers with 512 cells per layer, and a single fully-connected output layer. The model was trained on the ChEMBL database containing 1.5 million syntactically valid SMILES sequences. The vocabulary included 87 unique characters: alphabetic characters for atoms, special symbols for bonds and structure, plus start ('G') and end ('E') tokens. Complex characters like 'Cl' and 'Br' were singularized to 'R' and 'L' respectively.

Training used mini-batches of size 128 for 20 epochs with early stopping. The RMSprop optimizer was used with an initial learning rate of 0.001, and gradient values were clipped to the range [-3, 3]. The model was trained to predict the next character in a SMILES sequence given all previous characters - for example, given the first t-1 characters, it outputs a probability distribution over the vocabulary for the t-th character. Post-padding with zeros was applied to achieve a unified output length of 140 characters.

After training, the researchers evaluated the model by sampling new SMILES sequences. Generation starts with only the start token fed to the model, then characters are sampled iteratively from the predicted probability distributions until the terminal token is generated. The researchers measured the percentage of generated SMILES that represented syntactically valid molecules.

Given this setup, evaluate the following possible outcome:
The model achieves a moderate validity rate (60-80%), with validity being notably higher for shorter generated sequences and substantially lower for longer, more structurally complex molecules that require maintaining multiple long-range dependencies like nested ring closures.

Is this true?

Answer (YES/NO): NO